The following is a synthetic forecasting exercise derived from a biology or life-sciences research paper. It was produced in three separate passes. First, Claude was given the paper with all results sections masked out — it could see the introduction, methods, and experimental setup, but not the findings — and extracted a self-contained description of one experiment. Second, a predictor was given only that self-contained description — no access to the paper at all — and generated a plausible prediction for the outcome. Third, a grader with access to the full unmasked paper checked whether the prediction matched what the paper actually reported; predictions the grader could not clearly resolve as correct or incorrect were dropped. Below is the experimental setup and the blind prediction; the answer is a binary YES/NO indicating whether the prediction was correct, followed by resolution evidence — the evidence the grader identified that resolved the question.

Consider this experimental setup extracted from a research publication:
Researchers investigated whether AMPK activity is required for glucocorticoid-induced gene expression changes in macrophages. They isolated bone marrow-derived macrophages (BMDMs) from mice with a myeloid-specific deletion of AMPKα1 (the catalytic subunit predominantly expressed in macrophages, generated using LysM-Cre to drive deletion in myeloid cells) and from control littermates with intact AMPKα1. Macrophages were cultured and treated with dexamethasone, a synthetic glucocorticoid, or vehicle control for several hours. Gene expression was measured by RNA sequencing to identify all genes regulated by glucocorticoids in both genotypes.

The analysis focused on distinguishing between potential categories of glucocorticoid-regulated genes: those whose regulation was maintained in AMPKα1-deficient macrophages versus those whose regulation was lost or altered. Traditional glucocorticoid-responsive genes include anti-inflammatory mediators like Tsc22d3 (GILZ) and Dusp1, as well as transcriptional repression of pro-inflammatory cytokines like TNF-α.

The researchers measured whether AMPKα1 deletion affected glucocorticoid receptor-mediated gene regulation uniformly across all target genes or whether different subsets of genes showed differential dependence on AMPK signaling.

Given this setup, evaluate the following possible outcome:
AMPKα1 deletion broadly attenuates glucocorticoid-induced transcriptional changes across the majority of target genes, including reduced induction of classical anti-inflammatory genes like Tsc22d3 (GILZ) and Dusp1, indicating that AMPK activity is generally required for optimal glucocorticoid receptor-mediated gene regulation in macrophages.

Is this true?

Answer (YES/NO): NO